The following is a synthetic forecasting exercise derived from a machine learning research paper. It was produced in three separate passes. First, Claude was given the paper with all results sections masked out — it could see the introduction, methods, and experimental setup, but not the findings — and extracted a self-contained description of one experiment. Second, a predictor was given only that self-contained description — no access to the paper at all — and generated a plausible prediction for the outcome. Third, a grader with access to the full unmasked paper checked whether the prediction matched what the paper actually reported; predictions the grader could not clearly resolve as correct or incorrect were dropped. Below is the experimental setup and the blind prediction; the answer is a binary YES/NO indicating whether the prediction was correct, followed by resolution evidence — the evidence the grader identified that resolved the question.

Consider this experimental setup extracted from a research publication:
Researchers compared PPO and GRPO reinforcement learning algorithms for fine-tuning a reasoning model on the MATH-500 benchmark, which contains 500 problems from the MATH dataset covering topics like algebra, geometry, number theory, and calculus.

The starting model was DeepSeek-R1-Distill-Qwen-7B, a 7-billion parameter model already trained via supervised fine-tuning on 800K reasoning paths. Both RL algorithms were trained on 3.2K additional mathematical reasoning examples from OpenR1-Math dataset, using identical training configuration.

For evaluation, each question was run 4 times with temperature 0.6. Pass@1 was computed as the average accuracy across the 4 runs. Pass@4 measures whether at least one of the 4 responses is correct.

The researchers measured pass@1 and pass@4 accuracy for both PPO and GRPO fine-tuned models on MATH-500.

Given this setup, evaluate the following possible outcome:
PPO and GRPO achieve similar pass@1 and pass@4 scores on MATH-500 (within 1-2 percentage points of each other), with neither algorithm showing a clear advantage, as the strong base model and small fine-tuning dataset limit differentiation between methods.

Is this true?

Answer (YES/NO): YES